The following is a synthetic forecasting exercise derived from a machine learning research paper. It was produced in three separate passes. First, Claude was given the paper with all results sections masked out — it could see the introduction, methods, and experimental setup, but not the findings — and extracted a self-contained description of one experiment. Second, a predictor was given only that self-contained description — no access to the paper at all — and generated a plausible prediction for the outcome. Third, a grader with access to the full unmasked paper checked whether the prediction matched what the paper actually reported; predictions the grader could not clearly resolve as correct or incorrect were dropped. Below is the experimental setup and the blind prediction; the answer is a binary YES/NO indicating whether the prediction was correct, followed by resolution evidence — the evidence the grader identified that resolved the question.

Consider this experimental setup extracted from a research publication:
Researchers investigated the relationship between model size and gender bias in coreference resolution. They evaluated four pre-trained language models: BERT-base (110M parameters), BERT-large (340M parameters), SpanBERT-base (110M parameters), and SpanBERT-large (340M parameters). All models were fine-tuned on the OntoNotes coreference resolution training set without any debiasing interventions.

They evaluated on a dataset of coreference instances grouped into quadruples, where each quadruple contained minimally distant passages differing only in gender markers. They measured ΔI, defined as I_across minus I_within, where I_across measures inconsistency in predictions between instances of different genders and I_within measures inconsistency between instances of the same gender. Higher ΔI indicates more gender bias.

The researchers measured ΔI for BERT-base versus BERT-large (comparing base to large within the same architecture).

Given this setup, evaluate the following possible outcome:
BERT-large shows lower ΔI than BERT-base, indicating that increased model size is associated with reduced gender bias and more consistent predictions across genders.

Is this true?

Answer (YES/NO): YES